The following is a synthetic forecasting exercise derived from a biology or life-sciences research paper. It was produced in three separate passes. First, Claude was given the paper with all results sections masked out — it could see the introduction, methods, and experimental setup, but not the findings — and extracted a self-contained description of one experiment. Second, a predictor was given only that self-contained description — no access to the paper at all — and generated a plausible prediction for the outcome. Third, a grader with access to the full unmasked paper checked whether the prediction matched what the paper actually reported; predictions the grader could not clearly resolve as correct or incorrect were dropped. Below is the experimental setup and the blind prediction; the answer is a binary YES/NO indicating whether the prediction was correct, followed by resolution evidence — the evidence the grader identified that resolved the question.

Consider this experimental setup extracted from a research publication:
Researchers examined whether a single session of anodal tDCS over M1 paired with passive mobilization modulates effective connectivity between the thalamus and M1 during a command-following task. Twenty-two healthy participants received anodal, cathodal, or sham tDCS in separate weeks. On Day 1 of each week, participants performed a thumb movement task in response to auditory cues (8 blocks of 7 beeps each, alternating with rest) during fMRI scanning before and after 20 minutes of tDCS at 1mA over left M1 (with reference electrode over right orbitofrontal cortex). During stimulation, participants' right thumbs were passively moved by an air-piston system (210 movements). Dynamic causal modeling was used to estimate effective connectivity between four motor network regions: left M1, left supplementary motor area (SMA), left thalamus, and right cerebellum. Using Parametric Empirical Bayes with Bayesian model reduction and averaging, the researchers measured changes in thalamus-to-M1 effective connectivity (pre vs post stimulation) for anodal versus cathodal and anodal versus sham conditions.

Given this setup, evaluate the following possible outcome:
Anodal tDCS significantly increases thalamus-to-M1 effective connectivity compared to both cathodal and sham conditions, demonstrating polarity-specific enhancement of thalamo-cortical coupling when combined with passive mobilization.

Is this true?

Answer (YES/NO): NO